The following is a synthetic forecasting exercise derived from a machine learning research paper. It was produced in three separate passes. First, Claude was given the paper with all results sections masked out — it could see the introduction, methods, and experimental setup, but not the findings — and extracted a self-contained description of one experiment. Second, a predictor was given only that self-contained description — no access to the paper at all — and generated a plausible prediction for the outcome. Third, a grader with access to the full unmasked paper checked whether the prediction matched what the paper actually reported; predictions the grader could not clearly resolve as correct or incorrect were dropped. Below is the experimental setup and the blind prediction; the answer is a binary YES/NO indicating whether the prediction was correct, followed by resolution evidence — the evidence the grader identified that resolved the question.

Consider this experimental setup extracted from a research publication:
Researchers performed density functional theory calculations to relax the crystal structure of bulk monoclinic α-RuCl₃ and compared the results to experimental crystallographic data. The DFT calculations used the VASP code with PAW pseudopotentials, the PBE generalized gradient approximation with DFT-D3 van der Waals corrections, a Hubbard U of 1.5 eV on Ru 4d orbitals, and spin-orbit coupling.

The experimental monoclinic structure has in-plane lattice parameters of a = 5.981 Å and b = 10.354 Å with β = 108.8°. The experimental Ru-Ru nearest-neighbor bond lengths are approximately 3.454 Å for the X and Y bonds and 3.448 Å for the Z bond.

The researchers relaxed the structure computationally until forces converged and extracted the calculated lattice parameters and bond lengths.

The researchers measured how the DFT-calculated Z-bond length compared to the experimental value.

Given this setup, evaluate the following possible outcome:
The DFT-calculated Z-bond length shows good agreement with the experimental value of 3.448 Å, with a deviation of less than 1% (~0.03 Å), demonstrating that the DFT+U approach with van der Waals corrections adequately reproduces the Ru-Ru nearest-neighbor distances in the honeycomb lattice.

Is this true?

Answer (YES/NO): NO